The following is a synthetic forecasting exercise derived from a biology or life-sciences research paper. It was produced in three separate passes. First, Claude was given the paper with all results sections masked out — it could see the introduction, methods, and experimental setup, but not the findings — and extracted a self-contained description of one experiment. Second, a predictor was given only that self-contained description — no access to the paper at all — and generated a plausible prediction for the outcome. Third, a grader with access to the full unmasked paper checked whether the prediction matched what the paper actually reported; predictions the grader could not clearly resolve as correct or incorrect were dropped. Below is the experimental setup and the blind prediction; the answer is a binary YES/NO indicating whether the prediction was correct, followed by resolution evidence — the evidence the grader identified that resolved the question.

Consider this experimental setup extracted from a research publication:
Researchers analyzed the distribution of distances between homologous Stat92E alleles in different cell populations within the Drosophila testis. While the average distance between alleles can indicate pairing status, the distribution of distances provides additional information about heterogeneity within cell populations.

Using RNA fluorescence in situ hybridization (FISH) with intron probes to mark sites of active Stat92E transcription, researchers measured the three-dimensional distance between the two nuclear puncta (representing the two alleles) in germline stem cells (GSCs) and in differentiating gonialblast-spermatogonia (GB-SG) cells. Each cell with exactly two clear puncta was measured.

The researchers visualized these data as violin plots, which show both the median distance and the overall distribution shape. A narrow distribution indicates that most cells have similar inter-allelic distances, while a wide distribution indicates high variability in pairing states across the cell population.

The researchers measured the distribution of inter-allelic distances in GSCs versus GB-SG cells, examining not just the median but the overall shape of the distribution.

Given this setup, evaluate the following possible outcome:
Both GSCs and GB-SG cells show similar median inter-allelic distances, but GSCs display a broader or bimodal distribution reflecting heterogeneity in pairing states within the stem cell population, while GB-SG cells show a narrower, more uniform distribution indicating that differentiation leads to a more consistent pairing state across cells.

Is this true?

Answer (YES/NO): NO